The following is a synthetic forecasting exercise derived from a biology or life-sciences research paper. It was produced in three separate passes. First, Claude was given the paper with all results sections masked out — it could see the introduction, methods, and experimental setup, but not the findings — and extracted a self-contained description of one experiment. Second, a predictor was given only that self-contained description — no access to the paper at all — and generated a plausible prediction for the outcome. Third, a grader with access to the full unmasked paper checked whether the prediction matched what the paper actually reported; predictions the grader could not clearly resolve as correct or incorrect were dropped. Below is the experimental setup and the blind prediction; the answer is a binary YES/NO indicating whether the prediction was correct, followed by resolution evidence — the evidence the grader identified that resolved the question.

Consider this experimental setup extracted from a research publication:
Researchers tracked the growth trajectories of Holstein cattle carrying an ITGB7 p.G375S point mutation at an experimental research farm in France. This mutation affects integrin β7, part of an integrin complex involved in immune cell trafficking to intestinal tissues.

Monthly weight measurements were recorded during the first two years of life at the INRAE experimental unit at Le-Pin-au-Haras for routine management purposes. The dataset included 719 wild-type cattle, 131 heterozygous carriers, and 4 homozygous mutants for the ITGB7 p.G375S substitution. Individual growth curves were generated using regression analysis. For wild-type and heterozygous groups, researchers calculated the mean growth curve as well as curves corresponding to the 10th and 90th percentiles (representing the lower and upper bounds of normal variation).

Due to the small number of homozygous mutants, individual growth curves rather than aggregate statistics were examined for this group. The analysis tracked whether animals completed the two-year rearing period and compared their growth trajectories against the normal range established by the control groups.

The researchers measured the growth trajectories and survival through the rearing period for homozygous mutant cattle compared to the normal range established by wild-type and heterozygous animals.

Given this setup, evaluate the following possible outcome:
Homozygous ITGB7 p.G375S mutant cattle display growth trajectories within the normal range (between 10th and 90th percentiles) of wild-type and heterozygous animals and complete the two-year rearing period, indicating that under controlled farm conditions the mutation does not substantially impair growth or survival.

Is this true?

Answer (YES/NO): NO